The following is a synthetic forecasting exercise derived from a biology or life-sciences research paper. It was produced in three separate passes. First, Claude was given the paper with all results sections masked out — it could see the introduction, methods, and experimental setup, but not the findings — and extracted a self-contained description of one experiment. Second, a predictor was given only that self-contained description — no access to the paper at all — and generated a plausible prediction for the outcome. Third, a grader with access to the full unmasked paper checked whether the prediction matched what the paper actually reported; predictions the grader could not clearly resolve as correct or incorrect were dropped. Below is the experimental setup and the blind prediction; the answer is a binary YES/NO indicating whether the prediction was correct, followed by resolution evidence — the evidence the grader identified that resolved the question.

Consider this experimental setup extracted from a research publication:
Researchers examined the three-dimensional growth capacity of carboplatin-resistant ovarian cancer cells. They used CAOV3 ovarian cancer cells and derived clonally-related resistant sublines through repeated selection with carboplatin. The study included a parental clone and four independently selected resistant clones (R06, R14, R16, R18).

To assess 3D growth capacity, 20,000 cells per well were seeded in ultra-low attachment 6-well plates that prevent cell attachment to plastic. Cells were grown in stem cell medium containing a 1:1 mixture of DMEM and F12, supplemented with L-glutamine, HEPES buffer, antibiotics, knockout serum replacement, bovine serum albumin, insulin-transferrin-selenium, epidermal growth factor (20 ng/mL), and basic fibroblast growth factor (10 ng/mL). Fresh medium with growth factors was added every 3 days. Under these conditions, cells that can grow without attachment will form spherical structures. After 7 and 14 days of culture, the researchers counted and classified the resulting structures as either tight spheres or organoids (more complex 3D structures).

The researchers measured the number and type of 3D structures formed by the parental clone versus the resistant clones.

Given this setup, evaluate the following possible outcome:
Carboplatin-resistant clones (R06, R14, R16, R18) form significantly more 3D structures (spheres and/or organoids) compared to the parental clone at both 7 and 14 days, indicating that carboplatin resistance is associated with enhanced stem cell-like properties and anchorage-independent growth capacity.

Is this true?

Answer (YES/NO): NO